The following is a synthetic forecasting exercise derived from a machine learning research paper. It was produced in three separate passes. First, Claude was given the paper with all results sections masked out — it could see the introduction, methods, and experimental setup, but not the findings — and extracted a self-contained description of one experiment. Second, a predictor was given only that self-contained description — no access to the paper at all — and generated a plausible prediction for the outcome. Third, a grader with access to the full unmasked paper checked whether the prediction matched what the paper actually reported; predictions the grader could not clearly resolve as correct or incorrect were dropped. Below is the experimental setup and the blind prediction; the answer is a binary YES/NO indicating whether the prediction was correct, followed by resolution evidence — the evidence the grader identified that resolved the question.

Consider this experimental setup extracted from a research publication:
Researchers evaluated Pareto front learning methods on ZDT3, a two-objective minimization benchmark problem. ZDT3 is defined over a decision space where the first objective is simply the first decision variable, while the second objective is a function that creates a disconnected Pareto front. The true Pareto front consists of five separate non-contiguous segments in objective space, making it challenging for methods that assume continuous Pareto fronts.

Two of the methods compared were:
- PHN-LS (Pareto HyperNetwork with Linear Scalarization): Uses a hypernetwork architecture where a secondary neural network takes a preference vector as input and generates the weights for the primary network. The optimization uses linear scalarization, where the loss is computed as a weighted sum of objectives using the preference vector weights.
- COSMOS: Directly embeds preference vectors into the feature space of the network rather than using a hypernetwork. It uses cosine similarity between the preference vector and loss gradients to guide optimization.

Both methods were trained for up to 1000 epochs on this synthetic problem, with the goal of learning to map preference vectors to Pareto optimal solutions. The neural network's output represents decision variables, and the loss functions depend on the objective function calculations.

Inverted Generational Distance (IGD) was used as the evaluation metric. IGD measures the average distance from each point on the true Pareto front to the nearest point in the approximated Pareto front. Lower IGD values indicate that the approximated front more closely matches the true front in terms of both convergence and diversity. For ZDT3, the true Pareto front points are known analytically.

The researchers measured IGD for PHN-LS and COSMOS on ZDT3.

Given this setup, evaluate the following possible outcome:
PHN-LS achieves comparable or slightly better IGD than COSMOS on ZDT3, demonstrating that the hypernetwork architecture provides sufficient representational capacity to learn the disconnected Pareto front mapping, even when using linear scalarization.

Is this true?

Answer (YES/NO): NO